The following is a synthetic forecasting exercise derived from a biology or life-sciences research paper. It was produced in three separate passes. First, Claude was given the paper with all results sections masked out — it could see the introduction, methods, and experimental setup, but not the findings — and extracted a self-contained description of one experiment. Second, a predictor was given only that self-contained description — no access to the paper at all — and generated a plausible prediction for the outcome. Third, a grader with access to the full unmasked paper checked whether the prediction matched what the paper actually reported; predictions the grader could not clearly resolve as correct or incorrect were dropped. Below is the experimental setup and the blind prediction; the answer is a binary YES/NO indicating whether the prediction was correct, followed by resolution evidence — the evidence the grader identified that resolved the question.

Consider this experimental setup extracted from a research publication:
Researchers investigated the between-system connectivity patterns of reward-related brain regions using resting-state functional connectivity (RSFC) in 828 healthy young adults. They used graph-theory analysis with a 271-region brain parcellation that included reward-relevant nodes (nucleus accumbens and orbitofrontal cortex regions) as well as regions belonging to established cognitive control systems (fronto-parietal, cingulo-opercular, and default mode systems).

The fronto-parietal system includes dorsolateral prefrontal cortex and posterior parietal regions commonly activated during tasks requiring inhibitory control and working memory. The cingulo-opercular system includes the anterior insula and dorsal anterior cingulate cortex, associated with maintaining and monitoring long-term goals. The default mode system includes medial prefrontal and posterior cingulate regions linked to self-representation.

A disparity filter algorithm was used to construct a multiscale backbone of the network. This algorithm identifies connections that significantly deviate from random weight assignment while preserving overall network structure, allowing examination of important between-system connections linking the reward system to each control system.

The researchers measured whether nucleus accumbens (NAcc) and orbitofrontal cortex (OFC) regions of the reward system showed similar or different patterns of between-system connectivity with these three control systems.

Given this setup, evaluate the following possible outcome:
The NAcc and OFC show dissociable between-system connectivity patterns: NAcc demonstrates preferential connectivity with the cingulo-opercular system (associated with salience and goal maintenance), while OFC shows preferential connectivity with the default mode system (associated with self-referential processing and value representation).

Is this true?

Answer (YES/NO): NO